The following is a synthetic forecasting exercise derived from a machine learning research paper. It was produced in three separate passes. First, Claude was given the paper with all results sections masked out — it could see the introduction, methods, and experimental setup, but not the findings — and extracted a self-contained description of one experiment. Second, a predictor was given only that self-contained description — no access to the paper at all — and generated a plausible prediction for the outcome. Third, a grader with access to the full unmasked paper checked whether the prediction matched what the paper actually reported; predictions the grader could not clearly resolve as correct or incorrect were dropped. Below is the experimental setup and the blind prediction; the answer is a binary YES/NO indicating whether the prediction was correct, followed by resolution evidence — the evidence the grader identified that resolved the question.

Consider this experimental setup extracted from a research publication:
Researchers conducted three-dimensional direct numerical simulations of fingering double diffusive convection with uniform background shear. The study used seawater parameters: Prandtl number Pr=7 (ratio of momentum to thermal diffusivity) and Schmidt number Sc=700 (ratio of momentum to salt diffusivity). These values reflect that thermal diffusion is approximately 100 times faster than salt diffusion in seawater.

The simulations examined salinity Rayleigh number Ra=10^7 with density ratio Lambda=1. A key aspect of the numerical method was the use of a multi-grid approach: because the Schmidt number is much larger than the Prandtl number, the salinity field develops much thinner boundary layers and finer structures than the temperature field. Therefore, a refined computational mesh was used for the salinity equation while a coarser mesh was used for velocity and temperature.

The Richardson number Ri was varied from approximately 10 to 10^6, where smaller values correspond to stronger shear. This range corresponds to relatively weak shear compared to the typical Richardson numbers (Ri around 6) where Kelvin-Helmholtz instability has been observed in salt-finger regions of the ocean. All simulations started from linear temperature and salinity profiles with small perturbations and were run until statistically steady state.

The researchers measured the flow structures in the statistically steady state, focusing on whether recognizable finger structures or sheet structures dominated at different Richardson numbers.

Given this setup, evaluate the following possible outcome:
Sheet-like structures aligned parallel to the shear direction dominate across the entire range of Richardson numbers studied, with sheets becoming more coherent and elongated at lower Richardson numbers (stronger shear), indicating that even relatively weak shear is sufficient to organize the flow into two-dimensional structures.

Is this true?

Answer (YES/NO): NO